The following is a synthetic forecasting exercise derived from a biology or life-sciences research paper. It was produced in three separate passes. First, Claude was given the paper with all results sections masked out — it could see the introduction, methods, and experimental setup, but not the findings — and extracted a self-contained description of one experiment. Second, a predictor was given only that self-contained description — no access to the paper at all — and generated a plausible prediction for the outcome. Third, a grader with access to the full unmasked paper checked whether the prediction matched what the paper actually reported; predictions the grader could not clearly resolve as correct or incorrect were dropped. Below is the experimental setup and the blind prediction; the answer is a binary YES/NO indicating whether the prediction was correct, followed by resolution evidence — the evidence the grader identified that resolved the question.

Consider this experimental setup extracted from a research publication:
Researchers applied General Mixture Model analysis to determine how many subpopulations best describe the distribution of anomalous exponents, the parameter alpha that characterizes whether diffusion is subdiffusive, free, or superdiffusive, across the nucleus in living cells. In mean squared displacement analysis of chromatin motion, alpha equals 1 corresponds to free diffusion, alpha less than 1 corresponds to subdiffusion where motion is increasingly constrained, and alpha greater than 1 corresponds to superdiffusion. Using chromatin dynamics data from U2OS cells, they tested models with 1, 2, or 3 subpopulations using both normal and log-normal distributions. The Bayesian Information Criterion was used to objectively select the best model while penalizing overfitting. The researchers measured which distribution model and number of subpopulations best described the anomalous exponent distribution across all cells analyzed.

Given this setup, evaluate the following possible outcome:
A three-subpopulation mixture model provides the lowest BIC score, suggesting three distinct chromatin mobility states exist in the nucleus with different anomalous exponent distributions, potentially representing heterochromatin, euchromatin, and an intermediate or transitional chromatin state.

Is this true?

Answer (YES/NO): YES